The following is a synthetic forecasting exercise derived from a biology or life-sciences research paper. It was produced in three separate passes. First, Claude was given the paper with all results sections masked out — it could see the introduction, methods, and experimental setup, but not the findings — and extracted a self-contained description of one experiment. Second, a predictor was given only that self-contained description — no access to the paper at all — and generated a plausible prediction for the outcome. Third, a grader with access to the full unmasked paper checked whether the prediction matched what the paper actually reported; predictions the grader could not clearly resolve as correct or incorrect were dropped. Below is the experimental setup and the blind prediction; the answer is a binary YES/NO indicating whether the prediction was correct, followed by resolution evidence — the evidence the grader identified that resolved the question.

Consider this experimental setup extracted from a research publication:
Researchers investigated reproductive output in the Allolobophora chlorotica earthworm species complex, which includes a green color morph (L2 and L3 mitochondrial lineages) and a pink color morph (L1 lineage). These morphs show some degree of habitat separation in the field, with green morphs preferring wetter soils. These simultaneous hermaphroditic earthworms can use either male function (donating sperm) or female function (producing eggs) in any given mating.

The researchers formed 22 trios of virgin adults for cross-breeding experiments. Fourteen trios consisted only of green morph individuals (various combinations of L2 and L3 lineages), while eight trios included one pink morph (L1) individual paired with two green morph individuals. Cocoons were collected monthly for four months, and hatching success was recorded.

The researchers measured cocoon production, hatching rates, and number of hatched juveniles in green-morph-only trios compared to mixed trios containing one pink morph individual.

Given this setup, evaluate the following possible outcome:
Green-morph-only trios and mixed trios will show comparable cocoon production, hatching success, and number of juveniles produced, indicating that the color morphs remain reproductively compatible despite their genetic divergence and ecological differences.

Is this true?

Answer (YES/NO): NO